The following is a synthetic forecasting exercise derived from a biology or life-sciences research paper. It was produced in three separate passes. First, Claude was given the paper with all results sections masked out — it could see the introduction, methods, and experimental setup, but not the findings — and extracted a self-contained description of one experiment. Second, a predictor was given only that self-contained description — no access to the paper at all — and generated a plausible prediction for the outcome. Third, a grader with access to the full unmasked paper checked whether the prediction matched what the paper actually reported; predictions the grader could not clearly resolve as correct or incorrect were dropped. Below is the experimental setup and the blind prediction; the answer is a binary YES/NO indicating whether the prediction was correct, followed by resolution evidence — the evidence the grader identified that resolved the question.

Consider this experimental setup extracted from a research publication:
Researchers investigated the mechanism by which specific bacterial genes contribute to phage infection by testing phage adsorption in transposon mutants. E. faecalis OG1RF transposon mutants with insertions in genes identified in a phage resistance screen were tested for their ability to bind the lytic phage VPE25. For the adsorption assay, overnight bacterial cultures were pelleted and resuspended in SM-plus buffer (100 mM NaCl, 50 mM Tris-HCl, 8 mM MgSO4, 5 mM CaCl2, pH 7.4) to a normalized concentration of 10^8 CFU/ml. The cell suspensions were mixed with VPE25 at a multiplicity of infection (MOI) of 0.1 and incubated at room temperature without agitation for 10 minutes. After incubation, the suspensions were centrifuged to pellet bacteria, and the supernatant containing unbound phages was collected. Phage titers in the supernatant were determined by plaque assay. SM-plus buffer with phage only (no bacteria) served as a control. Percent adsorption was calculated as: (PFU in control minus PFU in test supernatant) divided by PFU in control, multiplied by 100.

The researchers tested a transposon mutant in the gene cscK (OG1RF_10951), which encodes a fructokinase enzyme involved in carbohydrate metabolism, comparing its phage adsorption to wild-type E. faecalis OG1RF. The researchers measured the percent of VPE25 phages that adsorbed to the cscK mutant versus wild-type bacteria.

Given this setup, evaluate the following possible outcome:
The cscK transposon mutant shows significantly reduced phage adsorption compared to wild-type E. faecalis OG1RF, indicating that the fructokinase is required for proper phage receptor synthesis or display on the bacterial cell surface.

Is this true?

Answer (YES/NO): NO